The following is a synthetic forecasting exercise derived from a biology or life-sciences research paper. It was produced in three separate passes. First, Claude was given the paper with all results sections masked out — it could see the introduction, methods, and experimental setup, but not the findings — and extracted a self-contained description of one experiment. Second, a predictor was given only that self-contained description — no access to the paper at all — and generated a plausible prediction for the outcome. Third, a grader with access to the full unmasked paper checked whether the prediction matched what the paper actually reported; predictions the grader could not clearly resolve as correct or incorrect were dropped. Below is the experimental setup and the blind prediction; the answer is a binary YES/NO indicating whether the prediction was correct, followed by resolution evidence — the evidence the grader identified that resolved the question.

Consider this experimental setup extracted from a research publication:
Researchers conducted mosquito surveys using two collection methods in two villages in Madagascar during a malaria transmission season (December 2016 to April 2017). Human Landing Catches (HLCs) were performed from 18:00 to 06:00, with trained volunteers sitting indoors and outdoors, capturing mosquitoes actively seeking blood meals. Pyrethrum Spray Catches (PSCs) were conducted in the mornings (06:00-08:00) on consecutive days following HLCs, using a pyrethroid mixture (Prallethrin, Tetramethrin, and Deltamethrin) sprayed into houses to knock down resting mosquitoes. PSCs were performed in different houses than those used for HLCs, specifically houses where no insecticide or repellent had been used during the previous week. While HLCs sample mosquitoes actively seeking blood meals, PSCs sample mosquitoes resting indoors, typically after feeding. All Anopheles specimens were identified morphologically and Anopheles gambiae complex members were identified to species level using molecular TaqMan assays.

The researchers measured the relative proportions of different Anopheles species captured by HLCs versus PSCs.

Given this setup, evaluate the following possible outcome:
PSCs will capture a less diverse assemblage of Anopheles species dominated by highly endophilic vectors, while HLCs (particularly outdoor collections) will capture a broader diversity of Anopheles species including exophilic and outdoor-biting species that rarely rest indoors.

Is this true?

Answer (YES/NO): YES